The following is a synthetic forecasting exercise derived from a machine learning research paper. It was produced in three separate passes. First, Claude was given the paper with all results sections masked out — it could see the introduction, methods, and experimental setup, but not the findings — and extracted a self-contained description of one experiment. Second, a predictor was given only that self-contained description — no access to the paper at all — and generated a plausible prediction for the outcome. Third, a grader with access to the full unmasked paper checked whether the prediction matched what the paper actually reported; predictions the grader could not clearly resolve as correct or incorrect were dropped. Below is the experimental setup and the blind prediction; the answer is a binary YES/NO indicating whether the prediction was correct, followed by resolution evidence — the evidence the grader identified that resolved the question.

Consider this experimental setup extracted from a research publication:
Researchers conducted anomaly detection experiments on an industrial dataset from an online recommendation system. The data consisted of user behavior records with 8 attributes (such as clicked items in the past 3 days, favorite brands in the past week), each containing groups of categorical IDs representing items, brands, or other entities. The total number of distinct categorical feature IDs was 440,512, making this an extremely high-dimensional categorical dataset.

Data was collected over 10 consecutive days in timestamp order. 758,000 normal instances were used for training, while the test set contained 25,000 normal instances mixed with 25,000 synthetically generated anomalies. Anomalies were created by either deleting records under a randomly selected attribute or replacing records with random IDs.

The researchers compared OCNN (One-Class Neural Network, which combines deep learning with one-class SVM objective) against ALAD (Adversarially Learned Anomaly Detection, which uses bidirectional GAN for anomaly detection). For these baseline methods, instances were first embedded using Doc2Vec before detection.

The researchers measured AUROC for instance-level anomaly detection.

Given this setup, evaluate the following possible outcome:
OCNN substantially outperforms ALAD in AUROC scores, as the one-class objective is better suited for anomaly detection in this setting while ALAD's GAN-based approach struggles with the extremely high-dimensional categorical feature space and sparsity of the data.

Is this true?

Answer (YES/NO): NO